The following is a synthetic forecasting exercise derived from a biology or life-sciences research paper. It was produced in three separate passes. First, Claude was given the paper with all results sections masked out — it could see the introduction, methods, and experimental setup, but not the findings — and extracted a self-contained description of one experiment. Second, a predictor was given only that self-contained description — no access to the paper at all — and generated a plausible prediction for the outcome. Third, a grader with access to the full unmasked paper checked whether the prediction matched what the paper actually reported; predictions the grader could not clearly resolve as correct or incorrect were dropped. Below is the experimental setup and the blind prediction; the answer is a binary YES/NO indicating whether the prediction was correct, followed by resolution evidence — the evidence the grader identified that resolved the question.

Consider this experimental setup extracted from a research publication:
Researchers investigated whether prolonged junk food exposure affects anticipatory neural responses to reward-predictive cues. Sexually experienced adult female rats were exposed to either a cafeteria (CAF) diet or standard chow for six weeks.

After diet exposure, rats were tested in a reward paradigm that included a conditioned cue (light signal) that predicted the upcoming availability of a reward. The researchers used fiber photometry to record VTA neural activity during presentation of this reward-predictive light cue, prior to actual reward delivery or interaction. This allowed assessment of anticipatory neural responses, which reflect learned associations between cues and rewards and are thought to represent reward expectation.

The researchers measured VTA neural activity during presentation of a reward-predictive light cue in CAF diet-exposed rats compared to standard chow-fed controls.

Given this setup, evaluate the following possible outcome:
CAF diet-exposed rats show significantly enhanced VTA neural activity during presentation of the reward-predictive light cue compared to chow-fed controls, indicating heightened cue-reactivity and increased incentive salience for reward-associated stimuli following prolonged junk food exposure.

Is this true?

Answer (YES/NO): NO